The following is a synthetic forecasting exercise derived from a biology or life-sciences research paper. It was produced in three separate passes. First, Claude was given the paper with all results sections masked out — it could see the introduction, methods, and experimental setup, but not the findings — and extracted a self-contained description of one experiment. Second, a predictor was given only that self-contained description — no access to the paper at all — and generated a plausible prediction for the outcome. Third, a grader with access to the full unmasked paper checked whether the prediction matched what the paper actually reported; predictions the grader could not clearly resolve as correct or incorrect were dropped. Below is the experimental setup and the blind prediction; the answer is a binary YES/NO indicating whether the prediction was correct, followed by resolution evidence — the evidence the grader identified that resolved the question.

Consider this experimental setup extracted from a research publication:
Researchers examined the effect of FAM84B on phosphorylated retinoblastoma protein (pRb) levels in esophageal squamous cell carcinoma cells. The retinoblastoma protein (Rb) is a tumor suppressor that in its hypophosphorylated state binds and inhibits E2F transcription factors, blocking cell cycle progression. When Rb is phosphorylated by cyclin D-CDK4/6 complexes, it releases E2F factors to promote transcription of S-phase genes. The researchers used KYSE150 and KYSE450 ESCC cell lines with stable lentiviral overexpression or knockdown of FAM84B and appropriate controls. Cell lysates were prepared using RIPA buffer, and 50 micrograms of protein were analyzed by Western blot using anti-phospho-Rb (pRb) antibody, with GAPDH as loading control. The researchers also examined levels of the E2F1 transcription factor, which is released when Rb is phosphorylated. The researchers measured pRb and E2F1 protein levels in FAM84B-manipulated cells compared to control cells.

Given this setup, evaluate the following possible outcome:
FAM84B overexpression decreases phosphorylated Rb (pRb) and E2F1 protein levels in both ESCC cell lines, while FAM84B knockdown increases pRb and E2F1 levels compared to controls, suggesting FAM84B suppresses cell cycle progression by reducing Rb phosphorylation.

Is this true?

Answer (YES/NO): NO